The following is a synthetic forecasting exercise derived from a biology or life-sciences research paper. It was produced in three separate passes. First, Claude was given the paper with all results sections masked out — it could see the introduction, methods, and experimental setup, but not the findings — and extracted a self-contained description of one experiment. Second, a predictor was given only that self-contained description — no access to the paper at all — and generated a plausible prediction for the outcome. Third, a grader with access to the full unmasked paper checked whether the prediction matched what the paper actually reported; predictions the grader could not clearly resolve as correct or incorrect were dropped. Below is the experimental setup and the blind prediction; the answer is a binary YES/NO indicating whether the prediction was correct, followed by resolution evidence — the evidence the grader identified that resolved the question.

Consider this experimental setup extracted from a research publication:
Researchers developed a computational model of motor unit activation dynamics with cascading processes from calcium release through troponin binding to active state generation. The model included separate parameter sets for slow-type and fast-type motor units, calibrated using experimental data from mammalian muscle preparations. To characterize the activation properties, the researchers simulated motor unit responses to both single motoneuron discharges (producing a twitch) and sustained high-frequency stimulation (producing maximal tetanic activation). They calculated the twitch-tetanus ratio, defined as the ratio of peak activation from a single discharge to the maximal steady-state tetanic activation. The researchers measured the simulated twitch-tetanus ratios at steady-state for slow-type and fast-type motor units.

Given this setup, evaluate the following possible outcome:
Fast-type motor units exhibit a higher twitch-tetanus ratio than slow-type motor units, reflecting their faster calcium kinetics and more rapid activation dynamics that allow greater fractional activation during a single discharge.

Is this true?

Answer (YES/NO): NO